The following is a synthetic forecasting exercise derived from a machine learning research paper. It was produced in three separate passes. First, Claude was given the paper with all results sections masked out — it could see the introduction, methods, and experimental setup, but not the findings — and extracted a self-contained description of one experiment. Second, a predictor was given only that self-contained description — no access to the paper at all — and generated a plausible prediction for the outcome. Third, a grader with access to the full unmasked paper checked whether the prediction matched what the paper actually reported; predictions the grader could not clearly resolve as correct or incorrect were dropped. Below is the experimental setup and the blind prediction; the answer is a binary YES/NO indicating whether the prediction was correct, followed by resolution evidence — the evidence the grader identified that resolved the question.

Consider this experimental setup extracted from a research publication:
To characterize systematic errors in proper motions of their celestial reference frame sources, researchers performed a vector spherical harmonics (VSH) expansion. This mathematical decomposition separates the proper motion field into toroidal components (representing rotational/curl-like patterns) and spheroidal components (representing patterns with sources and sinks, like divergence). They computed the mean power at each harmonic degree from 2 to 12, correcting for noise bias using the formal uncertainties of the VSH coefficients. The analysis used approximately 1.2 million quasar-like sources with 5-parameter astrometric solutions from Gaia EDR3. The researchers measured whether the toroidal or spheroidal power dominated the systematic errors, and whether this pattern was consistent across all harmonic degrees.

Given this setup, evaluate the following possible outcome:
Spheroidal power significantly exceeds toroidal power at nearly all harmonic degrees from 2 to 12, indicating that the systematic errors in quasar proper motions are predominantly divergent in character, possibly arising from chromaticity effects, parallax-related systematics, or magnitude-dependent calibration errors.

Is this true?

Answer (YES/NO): NO